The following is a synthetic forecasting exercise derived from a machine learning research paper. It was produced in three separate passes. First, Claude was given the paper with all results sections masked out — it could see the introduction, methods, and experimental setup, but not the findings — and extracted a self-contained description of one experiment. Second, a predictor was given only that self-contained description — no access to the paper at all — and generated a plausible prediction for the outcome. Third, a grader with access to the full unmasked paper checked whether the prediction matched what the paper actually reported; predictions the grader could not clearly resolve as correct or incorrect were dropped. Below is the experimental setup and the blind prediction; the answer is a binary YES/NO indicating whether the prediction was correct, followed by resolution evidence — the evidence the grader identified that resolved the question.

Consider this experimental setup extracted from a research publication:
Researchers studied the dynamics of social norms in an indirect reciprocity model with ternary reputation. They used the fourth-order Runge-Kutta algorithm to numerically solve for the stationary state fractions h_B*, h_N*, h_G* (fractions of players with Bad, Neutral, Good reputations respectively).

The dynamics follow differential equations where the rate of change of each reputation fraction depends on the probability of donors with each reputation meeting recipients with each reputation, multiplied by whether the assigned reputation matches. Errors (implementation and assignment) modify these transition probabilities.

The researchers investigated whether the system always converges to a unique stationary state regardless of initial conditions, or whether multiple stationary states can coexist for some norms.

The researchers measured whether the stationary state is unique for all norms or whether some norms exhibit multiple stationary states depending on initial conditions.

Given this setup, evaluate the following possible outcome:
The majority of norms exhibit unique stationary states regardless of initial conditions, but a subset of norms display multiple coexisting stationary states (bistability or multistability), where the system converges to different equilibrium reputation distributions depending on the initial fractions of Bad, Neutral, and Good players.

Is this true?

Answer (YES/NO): YES